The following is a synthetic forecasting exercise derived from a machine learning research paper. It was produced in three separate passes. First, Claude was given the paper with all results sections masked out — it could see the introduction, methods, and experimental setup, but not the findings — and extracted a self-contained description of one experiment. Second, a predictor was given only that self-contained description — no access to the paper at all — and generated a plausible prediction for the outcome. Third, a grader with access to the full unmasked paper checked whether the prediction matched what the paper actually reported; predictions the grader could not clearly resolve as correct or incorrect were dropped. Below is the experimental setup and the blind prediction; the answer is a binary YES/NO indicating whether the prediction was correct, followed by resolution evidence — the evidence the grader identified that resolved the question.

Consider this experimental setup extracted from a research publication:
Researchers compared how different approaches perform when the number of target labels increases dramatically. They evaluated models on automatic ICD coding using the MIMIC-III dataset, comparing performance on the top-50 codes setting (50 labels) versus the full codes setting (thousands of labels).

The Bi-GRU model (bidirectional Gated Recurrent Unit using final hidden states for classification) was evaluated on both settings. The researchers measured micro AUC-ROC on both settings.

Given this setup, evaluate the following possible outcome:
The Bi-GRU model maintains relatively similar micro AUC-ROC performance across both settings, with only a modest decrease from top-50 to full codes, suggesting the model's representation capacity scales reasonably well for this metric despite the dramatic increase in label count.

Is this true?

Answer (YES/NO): NO